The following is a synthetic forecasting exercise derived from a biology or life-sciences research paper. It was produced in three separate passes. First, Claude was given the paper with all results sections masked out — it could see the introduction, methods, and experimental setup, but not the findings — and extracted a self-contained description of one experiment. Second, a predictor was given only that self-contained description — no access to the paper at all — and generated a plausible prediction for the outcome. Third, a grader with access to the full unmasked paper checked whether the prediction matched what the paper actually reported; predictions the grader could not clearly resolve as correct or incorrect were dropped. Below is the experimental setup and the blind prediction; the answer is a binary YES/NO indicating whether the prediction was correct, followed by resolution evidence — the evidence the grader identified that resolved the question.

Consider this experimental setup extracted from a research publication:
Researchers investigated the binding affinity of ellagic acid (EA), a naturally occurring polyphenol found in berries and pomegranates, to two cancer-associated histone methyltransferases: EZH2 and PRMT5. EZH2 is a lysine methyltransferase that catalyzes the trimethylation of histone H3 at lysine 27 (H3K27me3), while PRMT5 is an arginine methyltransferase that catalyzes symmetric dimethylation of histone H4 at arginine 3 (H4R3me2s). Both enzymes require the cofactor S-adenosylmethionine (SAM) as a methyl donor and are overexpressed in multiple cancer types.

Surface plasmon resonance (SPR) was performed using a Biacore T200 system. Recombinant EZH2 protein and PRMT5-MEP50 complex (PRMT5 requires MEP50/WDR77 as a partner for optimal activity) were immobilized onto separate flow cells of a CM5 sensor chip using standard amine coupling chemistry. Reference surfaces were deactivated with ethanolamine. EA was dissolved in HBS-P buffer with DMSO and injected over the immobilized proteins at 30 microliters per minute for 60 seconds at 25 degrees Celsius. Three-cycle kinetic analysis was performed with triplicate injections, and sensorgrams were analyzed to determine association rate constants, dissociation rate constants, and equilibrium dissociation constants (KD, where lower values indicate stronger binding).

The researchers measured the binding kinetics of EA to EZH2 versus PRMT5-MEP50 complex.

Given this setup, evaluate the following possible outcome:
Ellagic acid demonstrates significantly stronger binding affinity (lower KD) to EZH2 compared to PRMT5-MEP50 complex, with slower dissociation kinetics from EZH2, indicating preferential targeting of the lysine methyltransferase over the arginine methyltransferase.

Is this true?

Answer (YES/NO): YES